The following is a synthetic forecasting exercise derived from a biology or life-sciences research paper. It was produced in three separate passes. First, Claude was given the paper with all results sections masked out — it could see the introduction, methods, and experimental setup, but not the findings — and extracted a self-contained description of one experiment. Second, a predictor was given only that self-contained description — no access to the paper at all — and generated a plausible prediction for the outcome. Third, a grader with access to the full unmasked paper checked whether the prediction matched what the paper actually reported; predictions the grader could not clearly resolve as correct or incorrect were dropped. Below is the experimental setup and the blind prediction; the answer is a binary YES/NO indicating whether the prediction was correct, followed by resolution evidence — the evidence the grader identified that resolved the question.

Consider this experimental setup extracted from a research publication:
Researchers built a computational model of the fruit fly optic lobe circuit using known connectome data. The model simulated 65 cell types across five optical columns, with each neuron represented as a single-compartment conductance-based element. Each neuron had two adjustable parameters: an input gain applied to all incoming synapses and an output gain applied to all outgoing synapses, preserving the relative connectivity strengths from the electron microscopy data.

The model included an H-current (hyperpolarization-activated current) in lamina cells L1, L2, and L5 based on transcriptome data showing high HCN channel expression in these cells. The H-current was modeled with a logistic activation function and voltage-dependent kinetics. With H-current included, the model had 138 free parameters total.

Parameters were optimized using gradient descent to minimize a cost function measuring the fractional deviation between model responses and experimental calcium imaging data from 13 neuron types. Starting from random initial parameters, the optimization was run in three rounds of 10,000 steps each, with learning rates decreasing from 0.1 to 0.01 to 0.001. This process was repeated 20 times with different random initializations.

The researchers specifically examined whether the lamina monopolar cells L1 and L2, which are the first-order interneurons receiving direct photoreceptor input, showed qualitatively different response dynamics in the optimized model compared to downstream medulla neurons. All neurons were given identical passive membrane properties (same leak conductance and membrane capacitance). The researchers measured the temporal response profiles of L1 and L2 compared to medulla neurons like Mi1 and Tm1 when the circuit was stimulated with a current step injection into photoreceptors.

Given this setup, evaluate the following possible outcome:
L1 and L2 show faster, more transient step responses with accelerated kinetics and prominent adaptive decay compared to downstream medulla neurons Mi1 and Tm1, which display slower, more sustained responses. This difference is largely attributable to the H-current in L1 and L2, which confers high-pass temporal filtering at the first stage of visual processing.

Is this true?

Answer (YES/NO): NO